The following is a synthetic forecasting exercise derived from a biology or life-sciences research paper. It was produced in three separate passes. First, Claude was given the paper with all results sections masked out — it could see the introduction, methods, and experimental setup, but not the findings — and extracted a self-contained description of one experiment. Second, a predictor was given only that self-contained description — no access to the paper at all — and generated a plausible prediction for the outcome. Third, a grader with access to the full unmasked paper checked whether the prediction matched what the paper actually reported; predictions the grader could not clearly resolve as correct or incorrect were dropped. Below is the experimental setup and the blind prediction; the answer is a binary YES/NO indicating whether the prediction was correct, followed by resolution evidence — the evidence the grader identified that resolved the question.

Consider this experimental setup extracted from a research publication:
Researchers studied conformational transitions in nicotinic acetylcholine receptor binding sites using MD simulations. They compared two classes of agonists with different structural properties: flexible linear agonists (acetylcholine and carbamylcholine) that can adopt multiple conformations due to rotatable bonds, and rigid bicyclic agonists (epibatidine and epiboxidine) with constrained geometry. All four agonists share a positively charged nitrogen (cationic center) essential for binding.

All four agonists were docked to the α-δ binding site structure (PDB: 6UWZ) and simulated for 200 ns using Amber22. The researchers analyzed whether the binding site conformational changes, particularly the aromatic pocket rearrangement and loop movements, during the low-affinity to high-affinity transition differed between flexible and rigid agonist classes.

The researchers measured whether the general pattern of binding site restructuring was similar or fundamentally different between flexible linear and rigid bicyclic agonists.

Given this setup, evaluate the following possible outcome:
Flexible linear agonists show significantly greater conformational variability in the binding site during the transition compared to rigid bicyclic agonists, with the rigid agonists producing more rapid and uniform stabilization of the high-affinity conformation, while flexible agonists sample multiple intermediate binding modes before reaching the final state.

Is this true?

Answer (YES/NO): NO